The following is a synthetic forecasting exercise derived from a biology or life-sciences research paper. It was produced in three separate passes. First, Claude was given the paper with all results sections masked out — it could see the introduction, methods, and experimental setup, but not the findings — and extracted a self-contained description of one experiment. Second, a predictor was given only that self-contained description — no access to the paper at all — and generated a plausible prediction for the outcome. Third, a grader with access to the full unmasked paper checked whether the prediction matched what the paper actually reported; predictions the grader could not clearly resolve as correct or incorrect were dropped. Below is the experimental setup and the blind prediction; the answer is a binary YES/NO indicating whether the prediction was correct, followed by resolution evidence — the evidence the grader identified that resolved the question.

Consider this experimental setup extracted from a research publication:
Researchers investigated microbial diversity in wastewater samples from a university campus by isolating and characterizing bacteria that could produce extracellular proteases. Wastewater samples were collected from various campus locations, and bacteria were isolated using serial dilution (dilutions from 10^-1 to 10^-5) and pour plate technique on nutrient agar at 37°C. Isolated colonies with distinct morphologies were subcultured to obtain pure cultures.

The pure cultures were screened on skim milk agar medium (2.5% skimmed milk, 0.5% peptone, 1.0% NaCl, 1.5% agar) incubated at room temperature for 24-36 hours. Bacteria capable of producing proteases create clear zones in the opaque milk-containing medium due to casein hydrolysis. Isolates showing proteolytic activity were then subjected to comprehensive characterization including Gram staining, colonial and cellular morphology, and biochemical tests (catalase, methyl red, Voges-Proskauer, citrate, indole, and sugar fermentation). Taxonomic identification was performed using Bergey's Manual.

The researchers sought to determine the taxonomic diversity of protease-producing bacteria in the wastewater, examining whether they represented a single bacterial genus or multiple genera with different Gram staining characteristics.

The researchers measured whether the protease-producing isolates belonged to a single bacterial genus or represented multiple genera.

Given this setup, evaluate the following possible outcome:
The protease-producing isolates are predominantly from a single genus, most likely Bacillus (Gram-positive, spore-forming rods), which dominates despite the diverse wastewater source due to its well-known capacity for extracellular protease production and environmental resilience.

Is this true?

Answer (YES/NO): NO